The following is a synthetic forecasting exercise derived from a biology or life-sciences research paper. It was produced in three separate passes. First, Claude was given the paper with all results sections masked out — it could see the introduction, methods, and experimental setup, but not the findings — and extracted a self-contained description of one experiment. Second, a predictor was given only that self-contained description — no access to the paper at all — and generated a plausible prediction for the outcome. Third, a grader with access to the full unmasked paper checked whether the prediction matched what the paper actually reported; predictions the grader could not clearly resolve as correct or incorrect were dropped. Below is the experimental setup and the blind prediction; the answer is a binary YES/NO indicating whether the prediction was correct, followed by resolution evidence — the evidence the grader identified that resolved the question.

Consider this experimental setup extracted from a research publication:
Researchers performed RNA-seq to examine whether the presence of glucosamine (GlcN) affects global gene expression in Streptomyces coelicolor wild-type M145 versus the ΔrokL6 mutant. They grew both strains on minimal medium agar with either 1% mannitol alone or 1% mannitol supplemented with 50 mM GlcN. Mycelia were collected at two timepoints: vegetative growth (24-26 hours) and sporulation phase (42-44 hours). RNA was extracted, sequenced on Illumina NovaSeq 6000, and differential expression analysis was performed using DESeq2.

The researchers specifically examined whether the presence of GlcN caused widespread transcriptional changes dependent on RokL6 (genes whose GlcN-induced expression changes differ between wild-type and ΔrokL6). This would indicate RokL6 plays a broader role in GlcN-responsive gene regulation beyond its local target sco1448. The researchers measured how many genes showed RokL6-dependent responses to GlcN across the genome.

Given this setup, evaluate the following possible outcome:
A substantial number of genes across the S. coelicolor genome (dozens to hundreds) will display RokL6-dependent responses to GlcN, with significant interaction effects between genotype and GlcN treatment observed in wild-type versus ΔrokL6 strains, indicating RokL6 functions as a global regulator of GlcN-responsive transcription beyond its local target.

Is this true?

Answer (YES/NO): NO